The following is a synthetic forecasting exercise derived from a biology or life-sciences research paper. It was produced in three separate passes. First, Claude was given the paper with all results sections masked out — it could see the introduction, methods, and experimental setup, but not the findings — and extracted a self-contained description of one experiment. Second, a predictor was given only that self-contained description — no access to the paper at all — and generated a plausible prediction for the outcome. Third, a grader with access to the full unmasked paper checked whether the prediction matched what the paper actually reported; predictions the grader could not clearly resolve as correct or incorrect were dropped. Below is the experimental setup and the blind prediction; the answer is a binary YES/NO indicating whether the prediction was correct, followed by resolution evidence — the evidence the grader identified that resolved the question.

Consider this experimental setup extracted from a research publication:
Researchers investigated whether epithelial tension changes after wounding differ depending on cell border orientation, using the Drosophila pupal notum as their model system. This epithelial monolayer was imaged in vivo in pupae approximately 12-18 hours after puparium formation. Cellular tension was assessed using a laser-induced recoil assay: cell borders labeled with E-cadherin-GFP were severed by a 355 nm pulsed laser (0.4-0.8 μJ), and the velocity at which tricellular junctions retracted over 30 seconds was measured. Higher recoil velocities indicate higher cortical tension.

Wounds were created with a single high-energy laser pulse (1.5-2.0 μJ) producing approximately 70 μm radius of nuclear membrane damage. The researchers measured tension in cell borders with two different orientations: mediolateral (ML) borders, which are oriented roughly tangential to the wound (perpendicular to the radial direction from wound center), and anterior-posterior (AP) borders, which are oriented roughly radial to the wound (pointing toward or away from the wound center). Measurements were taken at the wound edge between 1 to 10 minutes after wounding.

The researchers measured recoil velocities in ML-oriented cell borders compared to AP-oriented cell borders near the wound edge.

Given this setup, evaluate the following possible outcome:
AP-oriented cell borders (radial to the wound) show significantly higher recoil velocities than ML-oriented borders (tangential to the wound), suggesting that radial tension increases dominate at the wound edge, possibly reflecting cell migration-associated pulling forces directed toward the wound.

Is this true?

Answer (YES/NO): NO